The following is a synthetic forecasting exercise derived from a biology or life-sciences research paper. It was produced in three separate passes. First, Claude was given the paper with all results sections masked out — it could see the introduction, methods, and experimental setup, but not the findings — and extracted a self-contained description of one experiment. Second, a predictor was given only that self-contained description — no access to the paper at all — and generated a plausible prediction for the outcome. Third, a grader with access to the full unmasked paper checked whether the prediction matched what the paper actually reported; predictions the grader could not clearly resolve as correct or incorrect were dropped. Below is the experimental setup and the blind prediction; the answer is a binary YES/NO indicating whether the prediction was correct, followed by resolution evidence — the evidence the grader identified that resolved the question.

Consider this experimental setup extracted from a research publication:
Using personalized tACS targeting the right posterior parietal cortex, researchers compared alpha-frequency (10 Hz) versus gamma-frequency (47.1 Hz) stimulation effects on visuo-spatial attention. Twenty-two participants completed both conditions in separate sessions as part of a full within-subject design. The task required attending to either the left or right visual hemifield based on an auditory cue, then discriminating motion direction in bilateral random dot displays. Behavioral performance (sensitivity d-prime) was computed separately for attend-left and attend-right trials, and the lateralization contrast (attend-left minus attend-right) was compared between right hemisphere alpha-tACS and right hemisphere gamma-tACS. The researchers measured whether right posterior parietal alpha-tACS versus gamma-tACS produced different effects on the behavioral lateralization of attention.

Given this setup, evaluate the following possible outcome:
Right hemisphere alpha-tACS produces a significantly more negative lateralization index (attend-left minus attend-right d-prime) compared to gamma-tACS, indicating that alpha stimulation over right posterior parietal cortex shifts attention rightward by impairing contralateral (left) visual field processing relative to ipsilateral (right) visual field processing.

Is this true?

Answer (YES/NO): NO